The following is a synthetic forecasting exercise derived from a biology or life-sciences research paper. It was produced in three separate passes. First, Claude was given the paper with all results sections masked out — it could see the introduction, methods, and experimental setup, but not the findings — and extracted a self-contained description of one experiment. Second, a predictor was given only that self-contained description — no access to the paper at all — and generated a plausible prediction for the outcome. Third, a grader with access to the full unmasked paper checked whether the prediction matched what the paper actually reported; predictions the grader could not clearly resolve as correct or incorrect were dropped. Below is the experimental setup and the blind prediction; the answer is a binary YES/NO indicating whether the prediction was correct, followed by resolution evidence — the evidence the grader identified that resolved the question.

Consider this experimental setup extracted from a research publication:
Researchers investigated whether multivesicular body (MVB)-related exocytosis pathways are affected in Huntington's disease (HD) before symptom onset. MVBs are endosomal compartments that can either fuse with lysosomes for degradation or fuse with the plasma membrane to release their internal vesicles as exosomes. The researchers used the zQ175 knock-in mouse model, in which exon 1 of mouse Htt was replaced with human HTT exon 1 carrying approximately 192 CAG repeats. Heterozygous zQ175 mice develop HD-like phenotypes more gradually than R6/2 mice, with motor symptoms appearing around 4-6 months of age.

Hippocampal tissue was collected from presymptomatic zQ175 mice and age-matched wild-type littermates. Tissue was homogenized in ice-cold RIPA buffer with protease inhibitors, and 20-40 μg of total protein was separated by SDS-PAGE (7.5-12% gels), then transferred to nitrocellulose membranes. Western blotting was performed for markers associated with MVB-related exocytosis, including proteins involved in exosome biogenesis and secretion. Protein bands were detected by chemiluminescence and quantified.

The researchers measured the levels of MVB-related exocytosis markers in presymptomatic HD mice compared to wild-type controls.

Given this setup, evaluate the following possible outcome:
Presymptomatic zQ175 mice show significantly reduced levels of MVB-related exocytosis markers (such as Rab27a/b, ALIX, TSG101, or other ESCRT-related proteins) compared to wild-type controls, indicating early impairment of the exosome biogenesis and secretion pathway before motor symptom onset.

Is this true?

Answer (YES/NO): YES